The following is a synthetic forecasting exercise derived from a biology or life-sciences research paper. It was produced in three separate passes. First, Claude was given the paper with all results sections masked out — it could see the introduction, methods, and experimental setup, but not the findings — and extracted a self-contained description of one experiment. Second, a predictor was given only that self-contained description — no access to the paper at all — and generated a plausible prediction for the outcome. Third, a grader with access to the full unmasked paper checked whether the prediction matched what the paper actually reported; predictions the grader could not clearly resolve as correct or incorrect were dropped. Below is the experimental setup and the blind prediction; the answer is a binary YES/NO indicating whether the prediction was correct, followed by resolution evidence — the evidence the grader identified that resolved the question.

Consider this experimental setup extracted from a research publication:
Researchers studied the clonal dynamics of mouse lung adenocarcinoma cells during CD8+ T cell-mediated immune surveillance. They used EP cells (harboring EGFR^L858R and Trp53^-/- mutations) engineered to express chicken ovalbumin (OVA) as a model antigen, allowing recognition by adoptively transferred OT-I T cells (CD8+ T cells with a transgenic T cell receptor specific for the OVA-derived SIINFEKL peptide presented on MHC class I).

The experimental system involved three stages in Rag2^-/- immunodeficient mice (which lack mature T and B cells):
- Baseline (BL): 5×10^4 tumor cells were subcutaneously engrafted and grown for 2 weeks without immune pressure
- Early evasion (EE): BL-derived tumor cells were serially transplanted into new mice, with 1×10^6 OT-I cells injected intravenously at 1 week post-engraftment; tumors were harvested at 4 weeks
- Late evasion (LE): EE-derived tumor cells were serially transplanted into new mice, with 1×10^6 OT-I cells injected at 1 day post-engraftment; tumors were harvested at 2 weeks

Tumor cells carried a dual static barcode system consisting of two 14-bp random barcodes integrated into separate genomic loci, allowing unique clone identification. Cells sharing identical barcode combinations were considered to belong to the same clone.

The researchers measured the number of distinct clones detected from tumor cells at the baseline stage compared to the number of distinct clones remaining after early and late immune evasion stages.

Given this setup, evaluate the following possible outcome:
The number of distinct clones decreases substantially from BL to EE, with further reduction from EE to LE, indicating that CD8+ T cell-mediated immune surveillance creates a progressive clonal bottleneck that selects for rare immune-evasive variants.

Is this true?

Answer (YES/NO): NO